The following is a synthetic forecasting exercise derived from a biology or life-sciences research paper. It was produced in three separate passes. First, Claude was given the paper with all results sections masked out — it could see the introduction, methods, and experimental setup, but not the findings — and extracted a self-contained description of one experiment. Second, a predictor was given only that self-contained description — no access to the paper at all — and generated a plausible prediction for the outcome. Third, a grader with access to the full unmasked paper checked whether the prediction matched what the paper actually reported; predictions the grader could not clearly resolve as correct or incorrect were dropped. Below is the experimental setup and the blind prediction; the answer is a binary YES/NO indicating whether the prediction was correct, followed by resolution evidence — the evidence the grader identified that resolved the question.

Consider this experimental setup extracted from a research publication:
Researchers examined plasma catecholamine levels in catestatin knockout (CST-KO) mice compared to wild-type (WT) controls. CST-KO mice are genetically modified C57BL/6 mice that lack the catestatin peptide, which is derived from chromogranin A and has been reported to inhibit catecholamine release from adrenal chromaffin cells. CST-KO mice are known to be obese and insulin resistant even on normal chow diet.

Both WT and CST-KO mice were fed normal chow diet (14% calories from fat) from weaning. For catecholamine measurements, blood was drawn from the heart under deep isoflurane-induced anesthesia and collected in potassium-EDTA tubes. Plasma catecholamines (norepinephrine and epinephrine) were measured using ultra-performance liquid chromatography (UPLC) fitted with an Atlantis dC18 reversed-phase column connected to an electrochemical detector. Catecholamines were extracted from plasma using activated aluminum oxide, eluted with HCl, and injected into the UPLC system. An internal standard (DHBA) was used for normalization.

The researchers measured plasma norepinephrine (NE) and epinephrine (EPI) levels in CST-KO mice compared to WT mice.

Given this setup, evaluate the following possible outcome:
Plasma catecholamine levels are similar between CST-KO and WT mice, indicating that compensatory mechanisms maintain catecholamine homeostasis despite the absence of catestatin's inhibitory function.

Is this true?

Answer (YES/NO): NO